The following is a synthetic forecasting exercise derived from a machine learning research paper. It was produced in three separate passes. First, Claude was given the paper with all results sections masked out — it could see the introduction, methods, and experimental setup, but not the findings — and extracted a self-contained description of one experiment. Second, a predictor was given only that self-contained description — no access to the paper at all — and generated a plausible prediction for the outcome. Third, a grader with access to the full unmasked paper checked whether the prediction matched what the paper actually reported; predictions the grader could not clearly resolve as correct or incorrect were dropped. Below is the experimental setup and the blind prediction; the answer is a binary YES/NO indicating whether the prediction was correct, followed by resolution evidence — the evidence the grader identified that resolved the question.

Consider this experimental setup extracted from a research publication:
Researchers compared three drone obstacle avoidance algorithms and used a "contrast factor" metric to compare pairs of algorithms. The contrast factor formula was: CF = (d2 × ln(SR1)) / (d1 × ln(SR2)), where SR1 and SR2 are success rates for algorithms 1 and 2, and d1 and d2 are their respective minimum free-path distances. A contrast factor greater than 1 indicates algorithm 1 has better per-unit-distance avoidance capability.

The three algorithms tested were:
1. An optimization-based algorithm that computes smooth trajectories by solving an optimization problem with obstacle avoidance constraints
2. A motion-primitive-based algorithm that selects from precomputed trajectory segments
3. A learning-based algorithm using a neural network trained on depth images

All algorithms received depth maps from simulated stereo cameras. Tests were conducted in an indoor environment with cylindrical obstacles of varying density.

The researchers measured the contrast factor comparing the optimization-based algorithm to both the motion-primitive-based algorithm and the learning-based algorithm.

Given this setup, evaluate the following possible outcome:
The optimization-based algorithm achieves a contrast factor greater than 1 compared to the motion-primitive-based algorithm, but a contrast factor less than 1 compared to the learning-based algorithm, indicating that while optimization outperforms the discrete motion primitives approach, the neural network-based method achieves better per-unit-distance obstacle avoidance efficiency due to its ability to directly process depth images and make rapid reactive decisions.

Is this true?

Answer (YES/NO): NO